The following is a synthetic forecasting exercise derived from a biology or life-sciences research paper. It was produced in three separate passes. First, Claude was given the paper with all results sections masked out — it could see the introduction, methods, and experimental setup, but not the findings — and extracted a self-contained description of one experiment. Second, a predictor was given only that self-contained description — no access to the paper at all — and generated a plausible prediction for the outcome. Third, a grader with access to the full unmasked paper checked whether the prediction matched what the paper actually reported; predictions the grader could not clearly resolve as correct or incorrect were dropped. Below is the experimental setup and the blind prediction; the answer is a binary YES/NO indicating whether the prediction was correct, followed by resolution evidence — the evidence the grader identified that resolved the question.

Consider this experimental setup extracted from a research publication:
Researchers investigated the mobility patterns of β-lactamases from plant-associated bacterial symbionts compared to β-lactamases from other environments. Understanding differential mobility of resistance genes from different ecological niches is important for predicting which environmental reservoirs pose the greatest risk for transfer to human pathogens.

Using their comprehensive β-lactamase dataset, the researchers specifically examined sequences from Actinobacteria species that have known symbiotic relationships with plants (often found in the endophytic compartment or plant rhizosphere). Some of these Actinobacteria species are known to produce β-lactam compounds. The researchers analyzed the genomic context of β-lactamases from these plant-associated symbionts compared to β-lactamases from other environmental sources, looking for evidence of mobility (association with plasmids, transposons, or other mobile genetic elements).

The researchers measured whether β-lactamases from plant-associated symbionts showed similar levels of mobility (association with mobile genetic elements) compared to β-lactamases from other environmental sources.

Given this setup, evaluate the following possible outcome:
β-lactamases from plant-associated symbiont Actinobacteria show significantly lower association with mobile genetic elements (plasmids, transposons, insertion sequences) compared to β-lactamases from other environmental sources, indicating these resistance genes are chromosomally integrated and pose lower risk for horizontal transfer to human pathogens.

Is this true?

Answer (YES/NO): YES